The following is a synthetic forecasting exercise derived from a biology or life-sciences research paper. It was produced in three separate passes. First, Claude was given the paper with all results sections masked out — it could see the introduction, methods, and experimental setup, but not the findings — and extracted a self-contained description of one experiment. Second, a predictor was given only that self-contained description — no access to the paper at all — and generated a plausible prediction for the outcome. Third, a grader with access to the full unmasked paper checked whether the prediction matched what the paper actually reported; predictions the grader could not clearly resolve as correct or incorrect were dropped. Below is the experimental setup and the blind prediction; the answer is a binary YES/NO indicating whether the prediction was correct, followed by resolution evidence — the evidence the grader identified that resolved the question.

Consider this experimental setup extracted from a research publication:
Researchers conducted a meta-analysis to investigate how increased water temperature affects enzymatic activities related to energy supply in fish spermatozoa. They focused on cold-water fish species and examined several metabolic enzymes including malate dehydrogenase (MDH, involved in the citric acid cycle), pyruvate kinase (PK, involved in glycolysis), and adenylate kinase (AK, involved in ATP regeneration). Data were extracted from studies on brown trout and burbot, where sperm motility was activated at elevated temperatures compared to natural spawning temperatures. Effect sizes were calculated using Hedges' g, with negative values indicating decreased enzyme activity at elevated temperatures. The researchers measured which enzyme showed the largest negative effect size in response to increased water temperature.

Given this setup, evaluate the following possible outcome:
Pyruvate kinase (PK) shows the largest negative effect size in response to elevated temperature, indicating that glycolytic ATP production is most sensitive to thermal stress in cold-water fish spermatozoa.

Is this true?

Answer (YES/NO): NO